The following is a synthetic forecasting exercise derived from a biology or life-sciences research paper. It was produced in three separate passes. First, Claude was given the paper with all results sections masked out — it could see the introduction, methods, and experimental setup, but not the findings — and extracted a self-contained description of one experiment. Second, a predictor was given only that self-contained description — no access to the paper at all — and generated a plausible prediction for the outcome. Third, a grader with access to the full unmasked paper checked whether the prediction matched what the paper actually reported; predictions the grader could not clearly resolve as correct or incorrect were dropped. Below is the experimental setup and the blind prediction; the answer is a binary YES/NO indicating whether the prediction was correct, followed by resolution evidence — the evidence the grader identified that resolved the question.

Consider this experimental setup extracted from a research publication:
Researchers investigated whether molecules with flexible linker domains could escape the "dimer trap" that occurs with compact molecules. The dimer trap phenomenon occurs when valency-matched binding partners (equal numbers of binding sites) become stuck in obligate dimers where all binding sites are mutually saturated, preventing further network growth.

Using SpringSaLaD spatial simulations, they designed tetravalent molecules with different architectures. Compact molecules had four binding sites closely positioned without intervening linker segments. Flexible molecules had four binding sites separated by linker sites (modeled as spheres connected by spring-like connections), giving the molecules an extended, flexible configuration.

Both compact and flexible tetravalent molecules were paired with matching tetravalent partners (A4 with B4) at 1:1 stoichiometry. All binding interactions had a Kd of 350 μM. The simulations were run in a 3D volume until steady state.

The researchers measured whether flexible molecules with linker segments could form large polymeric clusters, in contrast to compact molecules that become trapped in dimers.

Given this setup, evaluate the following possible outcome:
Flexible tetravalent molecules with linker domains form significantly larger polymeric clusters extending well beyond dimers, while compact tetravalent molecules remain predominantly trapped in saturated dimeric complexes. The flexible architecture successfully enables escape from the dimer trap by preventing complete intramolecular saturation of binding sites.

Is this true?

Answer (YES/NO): NO